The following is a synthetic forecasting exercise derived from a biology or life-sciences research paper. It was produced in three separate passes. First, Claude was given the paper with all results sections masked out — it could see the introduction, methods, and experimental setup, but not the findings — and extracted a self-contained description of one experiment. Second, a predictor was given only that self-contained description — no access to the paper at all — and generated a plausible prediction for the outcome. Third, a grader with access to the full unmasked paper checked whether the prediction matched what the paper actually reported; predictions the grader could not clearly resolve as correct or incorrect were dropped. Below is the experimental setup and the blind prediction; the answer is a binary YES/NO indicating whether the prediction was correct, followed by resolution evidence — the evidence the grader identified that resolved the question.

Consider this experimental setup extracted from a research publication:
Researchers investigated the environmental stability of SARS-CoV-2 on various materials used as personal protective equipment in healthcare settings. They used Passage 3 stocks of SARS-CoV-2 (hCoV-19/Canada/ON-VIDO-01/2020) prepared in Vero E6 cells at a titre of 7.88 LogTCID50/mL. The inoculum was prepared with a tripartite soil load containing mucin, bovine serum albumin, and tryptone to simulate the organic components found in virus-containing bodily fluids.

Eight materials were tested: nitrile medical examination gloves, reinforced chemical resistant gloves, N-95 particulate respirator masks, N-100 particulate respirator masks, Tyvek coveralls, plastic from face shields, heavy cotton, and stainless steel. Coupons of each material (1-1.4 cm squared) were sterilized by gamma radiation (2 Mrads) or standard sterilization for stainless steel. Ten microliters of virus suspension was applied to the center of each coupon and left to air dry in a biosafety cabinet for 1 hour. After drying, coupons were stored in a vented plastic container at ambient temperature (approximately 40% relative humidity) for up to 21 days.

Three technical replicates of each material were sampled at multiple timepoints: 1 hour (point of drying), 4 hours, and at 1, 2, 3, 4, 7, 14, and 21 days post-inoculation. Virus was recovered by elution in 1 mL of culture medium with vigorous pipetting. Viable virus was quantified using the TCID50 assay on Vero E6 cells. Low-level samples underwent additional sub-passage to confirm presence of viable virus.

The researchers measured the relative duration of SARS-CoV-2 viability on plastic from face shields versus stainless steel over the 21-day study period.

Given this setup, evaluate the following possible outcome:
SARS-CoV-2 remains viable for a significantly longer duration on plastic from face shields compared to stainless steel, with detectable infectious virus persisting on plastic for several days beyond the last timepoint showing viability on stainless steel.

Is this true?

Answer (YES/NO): YES